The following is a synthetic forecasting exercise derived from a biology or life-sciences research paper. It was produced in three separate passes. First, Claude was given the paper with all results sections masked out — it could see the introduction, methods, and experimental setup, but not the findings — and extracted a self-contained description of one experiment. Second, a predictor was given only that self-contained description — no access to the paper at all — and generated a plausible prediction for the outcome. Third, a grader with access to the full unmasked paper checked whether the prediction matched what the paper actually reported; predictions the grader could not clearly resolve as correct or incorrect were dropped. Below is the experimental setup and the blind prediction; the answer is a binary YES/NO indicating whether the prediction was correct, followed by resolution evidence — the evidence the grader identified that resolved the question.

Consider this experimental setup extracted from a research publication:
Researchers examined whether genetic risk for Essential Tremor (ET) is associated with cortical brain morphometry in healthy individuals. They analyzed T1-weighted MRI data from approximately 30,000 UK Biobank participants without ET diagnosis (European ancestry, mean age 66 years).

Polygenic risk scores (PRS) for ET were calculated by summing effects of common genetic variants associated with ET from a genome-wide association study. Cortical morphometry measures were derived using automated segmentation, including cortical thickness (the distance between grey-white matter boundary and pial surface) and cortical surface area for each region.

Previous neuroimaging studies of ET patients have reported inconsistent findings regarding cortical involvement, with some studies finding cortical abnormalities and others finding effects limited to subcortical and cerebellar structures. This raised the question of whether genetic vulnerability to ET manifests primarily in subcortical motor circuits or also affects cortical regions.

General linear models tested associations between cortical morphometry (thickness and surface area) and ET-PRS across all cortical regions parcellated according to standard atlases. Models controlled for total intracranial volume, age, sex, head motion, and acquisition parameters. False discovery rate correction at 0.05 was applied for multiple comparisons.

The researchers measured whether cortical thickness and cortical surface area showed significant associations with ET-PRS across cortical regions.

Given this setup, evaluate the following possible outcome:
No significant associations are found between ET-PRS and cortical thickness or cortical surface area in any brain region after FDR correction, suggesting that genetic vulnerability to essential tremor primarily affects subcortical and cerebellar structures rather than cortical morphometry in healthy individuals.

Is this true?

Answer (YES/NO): NO